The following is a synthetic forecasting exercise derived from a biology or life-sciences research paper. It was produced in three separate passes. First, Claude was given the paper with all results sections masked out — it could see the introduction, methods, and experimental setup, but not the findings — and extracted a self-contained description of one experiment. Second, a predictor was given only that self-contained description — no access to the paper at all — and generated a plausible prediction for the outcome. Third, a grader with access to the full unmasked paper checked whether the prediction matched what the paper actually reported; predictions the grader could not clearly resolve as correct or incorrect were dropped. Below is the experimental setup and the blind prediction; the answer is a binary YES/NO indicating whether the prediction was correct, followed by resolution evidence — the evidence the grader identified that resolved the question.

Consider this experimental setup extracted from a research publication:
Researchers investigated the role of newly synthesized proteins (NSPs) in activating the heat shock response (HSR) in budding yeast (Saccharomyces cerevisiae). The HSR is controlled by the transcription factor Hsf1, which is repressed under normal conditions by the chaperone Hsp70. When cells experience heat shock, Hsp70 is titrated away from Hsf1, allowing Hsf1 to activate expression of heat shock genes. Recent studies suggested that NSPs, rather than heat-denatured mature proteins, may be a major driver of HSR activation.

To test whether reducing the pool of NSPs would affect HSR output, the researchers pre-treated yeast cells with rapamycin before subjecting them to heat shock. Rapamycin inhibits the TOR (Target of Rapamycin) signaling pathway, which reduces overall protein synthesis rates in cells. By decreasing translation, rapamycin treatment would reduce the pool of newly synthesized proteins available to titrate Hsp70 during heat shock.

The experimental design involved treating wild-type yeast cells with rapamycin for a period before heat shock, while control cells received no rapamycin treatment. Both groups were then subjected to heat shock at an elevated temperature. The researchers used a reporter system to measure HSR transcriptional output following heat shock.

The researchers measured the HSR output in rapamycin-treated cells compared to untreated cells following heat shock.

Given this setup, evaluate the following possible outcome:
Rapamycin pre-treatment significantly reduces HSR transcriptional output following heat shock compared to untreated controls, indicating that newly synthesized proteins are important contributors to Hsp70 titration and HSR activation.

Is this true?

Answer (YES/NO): YES